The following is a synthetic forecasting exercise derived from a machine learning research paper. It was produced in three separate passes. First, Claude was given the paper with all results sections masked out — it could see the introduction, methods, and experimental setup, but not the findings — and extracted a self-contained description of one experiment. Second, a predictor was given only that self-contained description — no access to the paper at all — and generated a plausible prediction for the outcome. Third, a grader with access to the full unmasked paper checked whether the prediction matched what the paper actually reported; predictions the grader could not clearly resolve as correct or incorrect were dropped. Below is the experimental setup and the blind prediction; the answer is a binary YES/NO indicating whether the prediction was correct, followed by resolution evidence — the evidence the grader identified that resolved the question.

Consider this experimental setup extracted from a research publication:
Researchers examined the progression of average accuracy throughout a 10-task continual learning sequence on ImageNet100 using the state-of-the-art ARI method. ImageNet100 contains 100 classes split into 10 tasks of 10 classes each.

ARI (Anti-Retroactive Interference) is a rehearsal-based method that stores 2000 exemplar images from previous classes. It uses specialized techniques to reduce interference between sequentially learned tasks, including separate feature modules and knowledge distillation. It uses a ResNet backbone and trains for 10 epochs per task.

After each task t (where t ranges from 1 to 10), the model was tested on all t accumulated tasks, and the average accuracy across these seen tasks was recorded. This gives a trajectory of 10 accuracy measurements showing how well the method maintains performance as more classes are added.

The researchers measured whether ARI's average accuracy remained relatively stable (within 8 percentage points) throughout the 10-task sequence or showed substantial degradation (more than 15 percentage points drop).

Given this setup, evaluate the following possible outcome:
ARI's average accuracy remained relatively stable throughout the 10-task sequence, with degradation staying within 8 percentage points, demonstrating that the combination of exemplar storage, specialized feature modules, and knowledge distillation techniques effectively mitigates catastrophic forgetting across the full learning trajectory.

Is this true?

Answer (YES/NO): NO